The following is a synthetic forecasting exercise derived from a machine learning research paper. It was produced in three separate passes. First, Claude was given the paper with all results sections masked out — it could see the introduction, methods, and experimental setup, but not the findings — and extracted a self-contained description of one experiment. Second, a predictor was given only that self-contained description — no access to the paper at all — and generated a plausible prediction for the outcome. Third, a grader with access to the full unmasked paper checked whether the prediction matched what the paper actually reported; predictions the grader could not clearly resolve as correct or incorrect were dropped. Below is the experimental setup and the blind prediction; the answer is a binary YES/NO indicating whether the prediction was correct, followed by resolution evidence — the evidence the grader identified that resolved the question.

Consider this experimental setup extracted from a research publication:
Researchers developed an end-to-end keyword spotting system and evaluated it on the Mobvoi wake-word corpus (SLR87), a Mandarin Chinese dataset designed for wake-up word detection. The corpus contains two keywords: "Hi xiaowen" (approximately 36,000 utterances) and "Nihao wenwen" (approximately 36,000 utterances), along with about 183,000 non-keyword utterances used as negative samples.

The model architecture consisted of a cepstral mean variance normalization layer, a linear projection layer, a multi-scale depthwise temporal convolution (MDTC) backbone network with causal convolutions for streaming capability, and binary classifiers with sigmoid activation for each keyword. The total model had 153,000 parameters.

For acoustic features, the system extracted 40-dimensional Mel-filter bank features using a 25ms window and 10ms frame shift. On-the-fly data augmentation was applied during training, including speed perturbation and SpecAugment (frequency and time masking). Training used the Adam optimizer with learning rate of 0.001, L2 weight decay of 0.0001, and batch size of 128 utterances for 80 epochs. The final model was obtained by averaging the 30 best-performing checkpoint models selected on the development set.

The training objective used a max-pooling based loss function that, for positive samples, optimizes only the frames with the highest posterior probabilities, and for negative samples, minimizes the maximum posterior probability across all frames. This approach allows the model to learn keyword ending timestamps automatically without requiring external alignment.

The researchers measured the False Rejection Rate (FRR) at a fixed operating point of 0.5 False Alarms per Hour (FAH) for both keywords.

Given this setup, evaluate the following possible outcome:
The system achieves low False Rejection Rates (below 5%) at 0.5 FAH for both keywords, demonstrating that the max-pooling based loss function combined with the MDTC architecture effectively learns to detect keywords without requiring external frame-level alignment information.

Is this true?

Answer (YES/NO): YES